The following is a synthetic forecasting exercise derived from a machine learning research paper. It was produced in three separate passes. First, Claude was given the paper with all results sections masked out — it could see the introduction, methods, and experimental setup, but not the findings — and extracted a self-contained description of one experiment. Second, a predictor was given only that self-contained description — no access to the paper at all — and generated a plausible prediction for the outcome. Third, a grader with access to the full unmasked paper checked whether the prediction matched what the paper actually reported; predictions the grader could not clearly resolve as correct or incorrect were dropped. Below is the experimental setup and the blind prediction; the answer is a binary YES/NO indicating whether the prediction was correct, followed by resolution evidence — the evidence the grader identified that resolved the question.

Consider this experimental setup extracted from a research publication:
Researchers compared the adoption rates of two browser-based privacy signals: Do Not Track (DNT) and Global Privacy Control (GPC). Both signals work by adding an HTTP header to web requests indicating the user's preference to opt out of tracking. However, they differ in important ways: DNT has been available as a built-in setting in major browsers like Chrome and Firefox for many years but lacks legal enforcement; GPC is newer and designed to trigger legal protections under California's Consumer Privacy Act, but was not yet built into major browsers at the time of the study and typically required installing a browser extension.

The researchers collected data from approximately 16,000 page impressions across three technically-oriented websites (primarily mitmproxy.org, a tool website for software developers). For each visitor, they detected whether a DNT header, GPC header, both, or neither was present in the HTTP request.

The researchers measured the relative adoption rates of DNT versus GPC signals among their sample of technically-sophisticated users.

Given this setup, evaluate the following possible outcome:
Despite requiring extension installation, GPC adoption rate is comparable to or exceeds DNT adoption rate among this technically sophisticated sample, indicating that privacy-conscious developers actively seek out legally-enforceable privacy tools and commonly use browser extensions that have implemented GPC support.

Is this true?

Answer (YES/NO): NO